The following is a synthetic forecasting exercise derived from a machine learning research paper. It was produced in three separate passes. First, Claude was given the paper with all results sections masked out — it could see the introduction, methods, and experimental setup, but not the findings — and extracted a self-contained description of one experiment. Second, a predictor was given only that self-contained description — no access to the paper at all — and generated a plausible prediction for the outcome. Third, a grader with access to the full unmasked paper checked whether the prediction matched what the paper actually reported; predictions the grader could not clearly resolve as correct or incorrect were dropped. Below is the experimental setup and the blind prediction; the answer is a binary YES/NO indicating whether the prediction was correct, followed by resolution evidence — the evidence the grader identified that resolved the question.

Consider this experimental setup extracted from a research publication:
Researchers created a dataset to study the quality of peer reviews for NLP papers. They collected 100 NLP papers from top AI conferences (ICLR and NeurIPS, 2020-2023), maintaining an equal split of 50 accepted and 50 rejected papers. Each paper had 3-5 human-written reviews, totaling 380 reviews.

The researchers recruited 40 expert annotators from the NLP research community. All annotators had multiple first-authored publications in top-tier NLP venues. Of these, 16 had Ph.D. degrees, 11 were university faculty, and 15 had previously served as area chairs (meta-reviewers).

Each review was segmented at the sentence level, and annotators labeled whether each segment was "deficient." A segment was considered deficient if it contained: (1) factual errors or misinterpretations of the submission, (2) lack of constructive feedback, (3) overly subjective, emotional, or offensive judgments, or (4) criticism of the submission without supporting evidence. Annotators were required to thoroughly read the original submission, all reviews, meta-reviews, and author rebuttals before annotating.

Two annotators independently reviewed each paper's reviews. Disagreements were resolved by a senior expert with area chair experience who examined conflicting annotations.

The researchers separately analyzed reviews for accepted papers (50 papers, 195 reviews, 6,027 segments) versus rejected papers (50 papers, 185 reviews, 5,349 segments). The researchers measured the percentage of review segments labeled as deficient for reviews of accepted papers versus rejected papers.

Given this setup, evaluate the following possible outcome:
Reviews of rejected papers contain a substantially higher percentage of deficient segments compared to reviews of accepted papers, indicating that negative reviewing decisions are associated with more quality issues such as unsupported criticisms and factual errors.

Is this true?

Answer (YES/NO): NO